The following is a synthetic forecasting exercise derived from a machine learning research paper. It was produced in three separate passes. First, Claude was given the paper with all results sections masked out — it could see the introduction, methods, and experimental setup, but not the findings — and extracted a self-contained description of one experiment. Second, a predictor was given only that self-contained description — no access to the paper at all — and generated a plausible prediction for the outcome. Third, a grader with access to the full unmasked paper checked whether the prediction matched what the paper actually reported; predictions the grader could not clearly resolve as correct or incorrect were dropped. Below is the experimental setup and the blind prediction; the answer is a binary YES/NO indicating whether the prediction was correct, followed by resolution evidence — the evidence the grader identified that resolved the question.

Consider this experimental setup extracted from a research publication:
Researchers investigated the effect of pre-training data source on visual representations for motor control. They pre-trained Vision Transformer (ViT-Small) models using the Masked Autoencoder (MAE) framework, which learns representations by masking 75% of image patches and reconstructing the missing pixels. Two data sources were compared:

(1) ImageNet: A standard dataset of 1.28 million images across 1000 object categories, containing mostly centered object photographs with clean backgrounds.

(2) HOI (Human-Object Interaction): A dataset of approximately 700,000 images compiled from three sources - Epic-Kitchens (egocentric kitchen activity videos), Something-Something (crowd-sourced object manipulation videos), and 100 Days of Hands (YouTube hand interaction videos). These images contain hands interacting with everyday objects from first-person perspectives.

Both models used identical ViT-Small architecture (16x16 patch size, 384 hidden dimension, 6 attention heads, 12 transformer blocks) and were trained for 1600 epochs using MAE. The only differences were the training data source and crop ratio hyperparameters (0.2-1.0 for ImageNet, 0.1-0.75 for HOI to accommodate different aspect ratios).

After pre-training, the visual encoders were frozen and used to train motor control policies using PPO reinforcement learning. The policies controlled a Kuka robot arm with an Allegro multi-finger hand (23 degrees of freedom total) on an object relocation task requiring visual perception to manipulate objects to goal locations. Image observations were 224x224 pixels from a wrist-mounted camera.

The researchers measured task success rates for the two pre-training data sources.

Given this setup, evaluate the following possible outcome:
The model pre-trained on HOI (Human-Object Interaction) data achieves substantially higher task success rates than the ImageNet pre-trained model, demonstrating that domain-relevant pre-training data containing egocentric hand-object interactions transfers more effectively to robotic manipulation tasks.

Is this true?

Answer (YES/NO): YES